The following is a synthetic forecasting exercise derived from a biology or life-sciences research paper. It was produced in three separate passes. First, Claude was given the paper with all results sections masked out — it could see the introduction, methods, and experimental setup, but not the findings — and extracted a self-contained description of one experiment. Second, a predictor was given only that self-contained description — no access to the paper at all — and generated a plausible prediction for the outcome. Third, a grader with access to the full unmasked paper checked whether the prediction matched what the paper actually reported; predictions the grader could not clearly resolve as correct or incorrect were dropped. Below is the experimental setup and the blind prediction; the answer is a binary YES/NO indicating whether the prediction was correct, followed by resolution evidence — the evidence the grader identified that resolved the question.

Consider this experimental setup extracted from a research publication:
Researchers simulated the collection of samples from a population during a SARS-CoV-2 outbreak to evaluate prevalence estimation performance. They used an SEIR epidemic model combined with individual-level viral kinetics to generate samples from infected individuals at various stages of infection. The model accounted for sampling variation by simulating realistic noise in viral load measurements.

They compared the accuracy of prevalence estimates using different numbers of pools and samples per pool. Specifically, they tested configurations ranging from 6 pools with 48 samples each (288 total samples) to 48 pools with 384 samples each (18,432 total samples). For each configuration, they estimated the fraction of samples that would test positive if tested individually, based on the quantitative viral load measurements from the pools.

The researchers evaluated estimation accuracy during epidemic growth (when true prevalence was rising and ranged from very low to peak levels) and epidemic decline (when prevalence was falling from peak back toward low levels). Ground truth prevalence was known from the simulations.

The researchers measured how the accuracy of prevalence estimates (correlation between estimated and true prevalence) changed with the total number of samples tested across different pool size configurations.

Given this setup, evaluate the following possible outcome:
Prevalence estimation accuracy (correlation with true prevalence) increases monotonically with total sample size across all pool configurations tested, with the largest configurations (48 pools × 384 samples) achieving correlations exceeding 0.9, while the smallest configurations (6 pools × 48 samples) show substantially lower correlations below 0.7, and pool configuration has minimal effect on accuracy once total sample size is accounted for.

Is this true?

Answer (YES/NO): NO